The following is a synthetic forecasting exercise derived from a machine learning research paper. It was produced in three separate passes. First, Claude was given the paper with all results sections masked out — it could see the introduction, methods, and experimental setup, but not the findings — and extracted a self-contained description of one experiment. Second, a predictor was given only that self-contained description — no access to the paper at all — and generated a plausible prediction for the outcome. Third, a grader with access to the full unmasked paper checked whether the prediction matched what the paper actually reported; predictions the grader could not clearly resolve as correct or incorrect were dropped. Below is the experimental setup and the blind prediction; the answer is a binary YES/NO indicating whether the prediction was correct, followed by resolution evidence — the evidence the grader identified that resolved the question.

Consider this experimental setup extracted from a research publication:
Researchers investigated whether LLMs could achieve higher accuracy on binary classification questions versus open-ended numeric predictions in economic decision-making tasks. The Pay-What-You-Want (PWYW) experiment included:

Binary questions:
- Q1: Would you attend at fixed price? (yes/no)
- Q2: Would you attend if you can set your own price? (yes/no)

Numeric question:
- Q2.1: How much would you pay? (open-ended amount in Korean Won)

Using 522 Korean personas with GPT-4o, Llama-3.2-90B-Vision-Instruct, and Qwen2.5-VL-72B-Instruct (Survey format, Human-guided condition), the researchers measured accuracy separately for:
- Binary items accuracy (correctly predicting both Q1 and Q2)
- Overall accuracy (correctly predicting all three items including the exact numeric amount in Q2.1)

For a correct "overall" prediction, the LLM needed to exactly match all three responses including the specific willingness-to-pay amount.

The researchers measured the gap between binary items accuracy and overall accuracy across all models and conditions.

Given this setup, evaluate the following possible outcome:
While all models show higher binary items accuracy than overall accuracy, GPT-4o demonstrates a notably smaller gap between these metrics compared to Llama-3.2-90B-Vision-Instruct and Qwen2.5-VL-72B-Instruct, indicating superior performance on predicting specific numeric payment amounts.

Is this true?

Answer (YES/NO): NO